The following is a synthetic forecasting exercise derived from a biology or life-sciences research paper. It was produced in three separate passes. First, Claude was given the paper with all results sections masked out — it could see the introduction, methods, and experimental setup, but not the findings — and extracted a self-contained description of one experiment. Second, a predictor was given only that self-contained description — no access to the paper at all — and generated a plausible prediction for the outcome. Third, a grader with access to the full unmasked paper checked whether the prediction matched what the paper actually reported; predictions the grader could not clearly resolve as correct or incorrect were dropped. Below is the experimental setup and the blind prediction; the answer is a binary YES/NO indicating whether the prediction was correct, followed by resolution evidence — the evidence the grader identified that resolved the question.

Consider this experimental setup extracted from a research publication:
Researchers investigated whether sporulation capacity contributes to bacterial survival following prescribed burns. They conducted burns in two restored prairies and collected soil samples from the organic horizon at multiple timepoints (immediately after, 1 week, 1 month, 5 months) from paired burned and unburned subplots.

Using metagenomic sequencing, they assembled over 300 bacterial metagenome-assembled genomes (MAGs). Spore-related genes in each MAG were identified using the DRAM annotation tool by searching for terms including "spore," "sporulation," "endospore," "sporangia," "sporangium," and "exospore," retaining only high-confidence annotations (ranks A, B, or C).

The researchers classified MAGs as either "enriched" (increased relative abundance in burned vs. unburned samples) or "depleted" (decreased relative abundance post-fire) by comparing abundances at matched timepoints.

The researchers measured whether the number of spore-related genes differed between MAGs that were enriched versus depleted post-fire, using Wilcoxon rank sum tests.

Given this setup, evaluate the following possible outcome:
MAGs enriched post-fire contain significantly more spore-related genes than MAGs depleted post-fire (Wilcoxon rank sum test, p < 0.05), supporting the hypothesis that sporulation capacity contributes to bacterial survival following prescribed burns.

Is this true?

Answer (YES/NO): YES